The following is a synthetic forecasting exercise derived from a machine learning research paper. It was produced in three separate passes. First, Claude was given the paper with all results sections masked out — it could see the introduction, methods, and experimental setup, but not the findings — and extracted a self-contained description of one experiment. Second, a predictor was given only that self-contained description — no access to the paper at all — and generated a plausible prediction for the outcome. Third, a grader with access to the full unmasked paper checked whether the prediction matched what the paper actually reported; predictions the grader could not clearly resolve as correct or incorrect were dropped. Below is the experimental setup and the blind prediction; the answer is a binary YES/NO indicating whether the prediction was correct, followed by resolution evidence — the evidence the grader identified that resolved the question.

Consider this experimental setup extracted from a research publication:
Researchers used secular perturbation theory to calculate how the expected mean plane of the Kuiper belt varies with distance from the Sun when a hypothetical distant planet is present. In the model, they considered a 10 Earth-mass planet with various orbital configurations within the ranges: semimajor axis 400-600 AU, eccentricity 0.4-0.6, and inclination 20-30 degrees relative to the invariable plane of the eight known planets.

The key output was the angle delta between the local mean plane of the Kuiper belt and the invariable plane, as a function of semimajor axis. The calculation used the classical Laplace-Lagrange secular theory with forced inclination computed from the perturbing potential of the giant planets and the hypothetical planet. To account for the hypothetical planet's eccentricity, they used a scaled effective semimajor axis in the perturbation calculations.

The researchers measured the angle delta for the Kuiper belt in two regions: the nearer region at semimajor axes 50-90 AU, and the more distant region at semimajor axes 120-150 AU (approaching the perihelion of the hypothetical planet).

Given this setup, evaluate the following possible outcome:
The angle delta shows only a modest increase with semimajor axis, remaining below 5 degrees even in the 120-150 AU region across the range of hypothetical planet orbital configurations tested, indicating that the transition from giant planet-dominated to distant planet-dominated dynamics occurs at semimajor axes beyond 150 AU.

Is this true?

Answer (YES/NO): NO